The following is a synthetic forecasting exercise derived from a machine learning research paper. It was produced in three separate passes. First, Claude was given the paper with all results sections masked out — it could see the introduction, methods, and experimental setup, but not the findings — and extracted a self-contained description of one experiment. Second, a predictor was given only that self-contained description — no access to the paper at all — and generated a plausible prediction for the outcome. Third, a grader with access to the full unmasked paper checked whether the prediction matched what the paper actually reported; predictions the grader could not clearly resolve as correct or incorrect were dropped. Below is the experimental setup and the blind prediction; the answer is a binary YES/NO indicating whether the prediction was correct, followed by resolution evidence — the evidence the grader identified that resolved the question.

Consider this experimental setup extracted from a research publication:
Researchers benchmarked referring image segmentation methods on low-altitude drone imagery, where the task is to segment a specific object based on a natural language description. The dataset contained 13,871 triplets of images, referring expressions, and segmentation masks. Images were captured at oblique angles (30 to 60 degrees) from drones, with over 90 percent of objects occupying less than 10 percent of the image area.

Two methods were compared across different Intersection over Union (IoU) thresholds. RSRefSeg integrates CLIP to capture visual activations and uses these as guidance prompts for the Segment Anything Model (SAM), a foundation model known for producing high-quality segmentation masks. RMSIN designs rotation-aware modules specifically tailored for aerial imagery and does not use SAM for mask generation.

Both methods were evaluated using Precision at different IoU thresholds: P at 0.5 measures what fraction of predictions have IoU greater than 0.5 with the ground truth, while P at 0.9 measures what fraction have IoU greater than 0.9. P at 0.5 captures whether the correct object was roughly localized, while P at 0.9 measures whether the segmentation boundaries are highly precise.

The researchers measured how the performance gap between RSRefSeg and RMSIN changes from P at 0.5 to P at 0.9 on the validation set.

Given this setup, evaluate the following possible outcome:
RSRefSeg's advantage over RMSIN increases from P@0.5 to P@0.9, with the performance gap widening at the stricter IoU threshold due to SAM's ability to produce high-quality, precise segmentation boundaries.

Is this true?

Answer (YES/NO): NO